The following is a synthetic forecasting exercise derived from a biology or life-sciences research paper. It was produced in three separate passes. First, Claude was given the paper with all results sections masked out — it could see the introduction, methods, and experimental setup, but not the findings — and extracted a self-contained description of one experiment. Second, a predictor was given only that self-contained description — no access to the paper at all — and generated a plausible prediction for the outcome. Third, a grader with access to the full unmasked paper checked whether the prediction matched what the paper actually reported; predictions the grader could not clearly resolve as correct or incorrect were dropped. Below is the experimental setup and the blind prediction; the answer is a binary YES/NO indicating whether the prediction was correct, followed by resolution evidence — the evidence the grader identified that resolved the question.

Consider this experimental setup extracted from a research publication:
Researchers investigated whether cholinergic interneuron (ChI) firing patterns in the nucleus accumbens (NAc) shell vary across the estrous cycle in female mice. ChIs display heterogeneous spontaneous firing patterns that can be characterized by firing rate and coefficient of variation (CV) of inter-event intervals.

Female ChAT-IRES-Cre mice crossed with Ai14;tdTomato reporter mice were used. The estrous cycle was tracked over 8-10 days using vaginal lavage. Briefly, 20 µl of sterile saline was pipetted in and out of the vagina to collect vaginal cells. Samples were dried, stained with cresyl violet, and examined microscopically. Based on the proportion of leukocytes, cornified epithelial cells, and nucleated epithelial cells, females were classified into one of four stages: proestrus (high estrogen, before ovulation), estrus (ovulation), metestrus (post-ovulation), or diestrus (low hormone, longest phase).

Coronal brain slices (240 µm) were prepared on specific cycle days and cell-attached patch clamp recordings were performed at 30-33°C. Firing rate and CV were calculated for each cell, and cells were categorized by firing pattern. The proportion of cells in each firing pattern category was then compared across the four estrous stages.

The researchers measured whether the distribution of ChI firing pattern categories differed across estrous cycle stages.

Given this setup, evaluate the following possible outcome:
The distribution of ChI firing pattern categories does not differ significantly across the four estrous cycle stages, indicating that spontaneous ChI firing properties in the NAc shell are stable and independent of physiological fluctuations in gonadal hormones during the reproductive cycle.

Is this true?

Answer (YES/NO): NO